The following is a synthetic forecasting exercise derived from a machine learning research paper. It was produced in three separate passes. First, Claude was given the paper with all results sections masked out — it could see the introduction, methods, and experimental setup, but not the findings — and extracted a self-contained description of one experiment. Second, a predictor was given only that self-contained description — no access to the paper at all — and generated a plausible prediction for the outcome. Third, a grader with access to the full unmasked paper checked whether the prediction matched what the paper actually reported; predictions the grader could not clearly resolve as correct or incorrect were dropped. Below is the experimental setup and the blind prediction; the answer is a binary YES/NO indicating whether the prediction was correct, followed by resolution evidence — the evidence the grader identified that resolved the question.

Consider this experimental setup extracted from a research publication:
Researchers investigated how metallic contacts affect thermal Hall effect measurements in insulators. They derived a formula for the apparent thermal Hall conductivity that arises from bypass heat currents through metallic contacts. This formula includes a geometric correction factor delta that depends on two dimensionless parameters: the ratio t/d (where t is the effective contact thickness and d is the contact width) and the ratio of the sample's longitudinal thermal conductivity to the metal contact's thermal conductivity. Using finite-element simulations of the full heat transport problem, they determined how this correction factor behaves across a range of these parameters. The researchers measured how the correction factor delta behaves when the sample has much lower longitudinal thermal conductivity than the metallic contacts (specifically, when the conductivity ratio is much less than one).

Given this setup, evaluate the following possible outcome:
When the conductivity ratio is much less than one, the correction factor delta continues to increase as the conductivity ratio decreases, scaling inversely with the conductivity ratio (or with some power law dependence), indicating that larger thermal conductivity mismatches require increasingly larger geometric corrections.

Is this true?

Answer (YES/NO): NO